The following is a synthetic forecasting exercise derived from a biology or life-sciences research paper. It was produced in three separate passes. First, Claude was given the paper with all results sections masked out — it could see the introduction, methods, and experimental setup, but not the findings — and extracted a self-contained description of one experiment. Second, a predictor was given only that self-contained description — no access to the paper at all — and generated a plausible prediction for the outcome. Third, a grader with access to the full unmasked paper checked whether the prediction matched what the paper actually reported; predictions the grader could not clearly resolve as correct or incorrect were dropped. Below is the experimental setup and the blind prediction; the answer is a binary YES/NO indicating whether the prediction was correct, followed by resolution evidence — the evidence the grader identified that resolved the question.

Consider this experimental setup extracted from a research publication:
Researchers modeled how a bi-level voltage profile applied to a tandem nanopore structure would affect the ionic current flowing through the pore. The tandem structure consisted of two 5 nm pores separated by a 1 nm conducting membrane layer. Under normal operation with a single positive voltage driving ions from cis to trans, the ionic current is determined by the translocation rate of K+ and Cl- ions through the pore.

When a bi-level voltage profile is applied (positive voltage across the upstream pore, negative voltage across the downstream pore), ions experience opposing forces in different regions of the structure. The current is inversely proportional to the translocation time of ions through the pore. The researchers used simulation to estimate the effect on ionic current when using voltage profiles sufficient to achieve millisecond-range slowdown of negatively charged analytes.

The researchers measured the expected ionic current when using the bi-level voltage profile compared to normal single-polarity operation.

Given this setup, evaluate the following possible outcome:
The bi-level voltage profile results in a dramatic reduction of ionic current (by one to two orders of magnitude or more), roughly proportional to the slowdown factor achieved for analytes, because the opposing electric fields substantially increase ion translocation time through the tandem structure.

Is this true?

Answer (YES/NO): NO